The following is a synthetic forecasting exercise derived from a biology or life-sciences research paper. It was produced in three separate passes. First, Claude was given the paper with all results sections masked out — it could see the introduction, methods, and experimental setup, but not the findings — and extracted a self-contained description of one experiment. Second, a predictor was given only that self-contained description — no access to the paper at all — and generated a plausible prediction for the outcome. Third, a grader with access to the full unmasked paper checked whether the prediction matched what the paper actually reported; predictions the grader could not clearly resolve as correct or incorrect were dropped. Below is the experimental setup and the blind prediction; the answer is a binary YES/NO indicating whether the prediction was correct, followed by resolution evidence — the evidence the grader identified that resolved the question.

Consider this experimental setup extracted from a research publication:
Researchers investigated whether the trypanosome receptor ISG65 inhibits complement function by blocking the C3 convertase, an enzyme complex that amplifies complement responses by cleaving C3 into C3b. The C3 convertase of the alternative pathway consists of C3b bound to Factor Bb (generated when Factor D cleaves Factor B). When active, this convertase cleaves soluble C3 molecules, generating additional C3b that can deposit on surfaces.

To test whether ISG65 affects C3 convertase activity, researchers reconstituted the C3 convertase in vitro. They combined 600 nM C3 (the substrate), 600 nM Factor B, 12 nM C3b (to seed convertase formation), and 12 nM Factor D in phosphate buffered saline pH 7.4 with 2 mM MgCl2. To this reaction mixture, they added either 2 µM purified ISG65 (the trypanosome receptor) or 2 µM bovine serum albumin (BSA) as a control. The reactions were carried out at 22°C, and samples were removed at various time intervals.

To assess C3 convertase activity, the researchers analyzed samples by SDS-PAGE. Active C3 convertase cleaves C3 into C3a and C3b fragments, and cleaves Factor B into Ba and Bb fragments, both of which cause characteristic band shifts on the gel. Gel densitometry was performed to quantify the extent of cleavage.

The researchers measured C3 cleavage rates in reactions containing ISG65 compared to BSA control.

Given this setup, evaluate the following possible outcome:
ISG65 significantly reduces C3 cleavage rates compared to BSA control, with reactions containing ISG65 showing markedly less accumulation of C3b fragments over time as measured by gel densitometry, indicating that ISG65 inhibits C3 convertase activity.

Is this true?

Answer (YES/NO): NO